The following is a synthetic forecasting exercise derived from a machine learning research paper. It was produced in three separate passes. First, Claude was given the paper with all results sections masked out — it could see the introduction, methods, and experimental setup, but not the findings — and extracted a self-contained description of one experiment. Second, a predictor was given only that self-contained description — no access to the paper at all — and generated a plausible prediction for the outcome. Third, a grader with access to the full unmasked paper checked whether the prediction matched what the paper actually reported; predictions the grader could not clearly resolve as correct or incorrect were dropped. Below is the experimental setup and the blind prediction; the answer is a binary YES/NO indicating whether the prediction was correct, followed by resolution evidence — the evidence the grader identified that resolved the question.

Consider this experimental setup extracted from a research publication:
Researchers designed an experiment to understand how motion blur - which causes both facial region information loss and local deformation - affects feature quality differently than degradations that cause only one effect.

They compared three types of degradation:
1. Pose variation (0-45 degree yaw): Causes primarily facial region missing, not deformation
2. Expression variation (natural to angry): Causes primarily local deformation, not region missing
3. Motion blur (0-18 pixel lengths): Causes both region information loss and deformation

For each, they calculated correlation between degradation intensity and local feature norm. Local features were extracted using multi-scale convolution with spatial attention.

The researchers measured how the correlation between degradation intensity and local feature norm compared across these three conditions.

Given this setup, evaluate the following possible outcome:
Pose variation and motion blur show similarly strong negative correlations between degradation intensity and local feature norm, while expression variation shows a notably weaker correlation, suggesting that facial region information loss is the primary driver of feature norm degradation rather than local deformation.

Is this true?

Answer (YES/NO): NO